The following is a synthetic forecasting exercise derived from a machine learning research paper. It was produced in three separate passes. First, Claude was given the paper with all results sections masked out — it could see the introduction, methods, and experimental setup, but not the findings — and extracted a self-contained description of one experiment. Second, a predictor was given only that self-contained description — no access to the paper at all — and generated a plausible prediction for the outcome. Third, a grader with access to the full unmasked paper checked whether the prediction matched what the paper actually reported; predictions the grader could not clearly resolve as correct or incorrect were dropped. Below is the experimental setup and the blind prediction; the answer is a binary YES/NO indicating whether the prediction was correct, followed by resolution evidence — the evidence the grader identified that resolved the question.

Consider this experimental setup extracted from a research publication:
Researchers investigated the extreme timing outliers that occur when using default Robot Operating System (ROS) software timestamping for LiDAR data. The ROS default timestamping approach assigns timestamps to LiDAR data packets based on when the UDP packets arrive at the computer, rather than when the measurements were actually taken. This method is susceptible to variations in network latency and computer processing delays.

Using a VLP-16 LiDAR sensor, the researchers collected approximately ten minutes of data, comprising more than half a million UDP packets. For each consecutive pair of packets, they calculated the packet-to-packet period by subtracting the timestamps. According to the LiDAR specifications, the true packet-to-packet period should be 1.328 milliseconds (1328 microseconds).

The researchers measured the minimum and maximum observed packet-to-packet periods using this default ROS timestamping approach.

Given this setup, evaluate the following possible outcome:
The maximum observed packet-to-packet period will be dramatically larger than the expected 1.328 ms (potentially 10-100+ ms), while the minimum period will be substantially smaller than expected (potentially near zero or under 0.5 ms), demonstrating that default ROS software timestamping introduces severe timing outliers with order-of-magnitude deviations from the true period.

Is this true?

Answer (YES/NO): NO